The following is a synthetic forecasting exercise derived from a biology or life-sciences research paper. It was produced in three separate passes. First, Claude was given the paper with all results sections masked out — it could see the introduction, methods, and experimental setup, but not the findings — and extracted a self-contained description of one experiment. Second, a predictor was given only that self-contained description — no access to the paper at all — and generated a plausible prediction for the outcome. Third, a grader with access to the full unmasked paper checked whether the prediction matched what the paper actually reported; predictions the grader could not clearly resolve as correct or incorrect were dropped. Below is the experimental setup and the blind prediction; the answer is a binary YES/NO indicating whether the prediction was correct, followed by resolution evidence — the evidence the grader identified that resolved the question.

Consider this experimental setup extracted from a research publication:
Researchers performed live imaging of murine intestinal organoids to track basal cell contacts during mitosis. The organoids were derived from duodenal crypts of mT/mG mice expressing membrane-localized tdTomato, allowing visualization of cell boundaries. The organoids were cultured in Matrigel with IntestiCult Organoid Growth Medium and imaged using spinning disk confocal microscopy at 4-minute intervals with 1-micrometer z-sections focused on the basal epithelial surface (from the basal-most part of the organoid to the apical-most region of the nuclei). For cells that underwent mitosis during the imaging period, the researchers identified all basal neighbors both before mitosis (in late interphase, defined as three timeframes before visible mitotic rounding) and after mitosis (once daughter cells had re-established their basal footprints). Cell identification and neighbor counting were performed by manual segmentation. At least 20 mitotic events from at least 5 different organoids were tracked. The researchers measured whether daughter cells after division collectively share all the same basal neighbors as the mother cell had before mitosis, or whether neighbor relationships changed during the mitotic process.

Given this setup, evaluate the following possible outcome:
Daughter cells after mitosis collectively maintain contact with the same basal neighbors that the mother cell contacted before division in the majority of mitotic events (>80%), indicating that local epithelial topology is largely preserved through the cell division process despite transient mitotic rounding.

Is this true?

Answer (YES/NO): NO